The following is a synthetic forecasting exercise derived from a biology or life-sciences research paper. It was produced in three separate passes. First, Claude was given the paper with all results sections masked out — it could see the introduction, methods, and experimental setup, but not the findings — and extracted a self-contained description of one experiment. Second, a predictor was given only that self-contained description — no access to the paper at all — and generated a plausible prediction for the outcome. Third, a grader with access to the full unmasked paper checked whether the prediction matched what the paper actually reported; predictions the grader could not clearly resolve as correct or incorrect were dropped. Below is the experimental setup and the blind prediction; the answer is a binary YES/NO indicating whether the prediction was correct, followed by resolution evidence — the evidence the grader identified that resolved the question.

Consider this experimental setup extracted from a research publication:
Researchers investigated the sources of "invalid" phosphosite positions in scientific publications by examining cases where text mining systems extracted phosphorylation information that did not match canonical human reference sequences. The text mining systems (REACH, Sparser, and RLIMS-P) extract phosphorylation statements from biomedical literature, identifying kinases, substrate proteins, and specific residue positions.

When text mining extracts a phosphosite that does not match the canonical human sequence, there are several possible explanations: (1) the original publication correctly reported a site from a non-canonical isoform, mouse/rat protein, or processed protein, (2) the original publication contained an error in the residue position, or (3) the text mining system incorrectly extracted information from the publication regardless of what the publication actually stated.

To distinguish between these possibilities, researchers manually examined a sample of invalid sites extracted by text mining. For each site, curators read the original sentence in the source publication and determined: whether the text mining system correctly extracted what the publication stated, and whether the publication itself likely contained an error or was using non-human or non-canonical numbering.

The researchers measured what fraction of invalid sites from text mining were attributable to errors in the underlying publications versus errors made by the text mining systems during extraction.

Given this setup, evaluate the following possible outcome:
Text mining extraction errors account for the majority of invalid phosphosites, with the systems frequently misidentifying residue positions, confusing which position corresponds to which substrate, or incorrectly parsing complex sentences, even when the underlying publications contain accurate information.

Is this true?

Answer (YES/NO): NO